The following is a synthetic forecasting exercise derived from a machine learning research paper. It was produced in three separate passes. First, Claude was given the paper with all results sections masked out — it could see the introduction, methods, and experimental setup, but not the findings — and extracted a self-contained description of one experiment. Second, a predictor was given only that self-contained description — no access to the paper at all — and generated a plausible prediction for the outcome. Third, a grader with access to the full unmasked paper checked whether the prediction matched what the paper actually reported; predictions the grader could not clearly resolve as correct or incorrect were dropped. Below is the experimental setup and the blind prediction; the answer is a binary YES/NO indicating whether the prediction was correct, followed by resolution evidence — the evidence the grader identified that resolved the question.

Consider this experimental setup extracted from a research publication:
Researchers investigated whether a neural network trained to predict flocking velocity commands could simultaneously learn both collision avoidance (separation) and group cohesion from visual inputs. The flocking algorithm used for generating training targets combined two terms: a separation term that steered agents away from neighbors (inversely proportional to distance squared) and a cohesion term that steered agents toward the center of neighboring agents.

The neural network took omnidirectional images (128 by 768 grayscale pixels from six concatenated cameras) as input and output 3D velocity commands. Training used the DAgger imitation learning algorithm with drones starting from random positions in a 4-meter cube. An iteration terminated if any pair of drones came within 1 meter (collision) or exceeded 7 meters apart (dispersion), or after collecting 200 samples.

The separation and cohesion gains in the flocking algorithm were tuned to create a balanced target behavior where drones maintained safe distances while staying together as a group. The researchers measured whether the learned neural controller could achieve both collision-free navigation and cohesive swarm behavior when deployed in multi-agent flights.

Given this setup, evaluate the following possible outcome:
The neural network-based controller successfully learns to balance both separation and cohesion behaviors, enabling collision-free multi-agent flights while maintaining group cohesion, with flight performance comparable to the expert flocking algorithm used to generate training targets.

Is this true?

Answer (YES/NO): YES